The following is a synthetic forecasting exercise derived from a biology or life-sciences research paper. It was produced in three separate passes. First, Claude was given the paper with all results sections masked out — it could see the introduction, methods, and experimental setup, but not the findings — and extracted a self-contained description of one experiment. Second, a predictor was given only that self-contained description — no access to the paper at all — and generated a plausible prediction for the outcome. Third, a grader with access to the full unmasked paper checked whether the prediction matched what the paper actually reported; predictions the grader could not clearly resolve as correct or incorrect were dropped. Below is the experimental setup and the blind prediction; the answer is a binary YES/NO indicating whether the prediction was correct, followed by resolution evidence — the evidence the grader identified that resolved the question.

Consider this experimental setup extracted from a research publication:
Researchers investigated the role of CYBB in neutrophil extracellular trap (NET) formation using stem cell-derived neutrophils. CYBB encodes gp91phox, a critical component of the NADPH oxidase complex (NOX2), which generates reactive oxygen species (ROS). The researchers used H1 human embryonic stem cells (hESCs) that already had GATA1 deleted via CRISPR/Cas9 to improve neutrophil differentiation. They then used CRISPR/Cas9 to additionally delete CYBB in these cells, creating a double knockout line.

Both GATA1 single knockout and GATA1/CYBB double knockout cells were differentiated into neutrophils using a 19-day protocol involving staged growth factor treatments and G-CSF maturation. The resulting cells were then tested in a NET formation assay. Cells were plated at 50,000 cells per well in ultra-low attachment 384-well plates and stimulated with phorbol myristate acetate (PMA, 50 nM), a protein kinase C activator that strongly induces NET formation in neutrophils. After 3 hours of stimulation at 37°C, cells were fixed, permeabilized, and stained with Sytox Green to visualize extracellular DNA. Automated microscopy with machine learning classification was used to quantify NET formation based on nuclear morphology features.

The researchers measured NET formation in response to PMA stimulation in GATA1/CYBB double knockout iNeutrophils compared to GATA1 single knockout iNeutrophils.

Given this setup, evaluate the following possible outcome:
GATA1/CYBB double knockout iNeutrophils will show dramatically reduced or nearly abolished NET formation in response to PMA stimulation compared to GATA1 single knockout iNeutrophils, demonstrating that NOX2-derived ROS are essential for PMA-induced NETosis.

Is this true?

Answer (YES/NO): YES